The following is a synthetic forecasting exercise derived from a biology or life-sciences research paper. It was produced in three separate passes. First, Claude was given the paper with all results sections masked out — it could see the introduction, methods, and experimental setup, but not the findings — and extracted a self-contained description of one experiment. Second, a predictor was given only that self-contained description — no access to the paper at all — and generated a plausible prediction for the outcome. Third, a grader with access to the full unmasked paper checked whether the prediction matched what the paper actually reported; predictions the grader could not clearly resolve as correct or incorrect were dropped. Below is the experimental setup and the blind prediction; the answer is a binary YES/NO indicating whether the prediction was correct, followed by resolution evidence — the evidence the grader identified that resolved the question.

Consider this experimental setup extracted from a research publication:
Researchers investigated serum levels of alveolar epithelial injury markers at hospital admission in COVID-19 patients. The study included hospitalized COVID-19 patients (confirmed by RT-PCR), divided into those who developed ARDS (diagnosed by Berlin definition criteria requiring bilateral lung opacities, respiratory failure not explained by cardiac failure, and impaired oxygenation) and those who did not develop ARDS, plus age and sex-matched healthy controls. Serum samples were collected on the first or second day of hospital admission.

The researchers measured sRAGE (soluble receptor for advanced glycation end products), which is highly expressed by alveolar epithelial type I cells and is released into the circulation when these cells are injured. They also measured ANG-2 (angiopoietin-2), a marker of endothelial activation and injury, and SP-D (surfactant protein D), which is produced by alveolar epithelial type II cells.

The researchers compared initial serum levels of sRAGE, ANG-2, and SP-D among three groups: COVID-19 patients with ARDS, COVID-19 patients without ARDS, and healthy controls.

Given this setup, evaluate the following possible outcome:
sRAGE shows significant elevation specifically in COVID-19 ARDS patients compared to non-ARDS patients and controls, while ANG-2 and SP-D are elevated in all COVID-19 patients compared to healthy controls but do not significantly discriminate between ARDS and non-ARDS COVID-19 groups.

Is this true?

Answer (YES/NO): NO